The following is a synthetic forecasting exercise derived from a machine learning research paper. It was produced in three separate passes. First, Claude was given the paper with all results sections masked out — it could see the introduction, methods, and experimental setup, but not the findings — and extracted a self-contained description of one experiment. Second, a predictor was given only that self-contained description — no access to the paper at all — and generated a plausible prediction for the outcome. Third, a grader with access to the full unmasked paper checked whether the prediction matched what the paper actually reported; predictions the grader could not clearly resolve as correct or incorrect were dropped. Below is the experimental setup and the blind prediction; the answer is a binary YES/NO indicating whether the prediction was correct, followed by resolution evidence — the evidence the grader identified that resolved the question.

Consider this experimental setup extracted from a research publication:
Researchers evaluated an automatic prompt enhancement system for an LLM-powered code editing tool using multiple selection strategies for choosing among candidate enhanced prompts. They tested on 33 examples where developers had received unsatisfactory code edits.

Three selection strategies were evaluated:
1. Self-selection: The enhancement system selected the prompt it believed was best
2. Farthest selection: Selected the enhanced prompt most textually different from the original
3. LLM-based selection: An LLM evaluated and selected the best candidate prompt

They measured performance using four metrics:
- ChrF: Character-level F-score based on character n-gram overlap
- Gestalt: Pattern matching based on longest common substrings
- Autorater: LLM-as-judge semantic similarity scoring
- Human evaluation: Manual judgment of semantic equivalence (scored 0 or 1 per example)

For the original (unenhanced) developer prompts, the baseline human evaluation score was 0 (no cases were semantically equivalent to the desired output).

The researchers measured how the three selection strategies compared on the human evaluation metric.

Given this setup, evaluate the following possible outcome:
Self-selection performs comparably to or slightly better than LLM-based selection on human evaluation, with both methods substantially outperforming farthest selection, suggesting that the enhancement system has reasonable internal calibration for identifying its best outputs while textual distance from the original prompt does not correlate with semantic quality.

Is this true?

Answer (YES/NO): NO